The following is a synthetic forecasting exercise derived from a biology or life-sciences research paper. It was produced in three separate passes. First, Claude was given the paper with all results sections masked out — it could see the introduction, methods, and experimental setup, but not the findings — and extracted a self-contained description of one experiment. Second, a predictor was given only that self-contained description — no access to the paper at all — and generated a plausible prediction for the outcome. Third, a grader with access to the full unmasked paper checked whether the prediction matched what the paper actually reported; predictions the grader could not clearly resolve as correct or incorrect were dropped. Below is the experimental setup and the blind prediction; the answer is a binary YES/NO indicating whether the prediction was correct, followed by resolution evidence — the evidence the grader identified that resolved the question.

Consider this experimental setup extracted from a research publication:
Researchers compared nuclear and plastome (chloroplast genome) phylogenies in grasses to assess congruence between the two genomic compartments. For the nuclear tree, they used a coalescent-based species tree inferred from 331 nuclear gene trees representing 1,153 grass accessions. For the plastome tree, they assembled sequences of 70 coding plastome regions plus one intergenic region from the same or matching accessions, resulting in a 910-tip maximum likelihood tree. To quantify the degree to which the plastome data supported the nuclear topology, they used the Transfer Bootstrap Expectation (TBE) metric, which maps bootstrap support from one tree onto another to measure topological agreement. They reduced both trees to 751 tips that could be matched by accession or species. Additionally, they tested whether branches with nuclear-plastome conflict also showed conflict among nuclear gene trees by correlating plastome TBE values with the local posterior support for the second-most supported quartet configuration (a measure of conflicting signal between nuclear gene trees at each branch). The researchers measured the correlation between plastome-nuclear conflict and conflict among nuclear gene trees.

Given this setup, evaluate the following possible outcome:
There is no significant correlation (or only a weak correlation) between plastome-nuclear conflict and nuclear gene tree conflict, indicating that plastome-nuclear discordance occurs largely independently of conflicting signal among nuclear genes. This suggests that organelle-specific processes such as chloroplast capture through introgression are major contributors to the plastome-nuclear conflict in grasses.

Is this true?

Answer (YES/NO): NO